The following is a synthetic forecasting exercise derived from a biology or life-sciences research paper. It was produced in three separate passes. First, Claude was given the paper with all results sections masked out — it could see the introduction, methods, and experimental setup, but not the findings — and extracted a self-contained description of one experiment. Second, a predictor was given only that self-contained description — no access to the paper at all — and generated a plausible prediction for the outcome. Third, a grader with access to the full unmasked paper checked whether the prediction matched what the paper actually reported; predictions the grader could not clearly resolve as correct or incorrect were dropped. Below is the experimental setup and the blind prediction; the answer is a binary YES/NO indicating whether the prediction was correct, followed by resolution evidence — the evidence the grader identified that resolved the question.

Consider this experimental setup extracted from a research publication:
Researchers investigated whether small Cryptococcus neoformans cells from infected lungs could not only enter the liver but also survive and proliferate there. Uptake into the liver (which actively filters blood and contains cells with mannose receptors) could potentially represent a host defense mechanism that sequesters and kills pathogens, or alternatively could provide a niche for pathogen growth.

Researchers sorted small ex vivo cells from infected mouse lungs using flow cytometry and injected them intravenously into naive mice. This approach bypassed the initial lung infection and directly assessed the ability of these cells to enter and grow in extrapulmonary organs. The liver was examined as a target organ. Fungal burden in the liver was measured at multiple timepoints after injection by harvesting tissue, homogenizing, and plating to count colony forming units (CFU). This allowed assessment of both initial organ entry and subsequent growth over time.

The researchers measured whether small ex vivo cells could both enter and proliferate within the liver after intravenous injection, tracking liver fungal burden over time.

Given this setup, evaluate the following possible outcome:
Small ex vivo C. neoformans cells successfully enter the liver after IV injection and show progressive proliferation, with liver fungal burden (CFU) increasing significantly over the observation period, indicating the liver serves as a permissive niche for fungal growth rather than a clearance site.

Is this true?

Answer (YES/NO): YES